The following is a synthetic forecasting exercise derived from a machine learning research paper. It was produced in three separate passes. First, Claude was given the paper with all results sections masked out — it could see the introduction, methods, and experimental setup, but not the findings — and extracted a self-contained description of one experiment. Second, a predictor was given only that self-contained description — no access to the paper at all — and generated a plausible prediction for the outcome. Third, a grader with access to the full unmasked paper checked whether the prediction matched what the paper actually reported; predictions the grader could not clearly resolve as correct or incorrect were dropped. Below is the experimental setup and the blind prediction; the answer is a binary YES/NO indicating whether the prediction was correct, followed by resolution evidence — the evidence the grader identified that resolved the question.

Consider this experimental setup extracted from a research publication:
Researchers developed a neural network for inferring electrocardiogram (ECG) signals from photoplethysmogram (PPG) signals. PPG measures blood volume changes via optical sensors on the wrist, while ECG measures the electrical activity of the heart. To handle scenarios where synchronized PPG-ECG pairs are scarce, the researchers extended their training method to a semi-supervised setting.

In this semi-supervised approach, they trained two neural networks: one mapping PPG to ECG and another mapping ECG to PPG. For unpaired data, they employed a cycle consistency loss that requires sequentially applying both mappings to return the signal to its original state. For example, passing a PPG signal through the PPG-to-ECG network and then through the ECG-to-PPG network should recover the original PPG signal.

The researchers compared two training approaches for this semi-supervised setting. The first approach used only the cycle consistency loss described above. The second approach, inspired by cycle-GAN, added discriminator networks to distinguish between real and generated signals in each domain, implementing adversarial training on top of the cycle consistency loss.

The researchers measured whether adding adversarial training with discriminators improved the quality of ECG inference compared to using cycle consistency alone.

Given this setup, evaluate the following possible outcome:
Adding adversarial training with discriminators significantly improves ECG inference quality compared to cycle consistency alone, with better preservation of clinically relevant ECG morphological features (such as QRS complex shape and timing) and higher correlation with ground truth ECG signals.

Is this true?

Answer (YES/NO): NO